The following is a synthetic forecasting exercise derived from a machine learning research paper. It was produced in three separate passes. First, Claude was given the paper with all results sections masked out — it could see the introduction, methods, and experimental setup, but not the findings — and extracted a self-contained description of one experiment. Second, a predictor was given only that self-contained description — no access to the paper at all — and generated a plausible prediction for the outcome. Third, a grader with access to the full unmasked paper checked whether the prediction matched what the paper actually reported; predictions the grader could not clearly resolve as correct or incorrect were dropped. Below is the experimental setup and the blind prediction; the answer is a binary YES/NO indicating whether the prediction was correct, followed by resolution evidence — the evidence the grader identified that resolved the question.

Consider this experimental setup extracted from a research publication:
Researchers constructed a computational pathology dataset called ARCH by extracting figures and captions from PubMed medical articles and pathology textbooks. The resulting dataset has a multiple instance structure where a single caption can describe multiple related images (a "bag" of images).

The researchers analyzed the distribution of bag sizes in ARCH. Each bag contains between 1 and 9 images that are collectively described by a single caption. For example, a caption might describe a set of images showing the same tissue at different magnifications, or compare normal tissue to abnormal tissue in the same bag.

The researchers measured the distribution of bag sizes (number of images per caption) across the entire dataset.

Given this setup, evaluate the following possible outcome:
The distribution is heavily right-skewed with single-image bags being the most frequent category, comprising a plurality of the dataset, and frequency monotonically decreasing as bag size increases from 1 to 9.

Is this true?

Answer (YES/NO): NO